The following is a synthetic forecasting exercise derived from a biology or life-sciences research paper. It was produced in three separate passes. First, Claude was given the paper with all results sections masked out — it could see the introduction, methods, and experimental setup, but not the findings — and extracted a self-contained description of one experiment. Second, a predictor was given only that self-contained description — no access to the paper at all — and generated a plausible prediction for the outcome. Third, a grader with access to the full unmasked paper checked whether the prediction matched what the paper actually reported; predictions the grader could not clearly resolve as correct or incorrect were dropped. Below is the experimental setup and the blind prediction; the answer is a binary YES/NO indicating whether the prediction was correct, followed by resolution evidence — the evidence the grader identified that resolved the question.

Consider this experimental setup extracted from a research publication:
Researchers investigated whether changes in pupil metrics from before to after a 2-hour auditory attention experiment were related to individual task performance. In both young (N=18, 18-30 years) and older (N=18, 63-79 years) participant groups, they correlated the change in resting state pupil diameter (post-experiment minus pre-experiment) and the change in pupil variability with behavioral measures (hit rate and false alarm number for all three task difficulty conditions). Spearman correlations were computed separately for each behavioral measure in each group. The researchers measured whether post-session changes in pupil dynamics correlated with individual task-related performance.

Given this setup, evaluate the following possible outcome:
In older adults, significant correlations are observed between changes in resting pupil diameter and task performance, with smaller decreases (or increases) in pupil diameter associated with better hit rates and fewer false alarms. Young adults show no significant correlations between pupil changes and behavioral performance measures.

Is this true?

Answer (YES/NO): NO